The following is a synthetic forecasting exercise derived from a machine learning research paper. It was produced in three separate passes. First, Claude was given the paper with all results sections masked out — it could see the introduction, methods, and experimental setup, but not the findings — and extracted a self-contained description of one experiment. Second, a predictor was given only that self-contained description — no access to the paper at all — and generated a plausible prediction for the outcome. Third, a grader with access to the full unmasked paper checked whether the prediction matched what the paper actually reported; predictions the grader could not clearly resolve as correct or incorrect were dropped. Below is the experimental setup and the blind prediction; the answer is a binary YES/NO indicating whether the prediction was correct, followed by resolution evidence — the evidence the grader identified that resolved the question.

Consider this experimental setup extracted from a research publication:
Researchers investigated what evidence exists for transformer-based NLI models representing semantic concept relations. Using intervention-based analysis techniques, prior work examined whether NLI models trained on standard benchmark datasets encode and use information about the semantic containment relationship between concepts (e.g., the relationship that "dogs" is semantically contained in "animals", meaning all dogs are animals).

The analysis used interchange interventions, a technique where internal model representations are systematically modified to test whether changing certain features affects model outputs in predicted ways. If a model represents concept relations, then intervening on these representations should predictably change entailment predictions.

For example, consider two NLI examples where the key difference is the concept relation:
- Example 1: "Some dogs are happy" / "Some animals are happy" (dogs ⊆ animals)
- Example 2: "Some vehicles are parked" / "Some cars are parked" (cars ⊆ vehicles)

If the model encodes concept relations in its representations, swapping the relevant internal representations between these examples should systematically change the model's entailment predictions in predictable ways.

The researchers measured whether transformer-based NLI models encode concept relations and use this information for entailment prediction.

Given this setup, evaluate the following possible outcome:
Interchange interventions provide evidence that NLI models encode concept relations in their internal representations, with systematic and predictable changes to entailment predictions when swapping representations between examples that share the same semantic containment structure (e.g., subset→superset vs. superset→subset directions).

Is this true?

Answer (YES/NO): YES